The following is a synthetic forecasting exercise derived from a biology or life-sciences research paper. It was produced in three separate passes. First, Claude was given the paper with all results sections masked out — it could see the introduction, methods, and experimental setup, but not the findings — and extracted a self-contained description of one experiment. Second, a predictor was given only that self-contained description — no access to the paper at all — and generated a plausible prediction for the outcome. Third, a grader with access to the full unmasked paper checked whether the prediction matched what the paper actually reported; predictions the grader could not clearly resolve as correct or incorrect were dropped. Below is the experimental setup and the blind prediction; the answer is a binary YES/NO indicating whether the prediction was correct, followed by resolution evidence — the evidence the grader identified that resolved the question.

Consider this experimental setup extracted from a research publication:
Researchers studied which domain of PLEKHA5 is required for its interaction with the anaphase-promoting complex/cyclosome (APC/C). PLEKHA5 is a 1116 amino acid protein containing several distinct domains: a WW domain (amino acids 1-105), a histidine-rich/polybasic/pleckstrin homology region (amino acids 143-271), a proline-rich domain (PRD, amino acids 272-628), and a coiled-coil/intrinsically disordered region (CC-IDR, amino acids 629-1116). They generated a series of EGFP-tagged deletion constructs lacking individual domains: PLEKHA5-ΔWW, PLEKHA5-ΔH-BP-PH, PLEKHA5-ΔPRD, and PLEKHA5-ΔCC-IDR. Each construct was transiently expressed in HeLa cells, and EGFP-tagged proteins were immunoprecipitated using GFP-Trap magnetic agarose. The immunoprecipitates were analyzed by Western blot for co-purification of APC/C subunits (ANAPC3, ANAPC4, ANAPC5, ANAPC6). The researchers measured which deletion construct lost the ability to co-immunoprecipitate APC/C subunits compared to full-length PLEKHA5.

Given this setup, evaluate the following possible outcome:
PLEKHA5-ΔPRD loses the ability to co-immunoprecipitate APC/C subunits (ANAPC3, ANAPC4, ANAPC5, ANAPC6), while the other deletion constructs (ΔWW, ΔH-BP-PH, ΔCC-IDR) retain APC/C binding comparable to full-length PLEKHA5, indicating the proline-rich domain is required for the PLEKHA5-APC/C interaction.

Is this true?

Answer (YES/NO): YES